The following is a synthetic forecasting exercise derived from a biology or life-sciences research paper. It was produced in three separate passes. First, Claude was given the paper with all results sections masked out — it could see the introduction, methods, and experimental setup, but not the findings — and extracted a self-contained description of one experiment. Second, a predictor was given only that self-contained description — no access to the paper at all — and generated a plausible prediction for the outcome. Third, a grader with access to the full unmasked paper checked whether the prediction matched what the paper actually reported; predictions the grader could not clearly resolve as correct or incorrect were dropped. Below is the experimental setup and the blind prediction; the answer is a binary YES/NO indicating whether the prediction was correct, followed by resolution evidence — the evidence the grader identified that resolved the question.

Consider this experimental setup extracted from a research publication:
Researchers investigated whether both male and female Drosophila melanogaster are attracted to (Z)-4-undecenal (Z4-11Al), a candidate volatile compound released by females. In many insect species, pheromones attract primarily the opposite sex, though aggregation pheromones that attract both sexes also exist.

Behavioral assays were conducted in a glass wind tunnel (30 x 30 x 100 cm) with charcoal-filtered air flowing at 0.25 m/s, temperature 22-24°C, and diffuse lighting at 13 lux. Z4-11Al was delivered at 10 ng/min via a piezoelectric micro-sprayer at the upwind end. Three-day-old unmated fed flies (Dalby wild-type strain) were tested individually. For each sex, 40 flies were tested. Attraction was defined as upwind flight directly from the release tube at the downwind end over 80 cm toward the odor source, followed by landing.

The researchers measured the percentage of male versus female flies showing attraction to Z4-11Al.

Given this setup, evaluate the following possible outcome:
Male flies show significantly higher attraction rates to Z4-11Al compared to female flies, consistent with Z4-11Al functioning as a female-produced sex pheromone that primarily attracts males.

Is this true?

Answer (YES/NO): NO